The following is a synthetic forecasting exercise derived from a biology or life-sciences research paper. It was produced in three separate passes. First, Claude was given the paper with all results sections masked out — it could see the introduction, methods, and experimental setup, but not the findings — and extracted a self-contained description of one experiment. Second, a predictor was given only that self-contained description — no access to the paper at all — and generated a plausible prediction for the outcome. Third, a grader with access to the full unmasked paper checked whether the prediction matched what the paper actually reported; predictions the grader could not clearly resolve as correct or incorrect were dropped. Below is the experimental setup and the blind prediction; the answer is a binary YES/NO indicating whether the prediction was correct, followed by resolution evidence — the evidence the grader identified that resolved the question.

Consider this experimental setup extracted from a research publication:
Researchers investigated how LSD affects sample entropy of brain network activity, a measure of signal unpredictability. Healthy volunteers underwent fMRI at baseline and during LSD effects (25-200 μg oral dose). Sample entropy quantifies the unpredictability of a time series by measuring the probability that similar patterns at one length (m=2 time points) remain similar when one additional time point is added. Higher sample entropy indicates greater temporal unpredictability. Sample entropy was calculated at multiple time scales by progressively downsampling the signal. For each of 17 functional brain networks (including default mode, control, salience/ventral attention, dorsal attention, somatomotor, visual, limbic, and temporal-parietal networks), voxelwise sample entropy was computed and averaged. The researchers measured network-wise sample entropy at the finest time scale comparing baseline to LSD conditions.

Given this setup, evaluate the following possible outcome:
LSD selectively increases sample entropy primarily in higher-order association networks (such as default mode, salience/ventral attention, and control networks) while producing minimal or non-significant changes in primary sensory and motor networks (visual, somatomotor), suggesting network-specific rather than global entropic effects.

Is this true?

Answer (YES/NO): NO